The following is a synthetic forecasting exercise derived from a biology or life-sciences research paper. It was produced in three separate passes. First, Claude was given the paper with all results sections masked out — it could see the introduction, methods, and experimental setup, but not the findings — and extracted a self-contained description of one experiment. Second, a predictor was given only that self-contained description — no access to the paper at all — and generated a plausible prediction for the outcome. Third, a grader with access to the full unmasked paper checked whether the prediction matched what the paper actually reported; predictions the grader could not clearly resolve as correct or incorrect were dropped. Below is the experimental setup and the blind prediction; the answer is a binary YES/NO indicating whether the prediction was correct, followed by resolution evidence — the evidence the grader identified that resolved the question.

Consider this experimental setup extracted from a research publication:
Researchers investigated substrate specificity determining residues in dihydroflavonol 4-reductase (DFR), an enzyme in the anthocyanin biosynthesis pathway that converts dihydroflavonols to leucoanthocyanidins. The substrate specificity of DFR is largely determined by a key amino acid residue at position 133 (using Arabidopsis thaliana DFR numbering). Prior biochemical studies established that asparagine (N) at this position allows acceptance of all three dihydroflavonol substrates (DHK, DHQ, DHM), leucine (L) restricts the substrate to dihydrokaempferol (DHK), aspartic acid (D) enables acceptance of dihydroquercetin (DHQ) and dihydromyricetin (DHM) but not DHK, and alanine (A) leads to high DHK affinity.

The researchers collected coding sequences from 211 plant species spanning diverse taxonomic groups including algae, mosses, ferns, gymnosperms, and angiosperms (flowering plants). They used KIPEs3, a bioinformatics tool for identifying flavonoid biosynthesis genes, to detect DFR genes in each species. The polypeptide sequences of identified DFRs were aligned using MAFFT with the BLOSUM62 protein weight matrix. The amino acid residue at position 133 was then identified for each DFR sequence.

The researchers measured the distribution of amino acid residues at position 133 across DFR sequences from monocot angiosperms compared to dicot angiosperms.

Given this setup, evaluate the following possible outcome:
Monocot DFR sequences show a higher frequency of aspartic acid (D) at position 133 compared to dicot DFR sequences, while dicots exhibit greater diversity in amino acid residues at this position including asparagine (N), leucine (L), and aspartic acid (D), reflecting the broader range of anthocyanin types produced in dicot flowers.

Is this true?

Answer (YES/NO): NO